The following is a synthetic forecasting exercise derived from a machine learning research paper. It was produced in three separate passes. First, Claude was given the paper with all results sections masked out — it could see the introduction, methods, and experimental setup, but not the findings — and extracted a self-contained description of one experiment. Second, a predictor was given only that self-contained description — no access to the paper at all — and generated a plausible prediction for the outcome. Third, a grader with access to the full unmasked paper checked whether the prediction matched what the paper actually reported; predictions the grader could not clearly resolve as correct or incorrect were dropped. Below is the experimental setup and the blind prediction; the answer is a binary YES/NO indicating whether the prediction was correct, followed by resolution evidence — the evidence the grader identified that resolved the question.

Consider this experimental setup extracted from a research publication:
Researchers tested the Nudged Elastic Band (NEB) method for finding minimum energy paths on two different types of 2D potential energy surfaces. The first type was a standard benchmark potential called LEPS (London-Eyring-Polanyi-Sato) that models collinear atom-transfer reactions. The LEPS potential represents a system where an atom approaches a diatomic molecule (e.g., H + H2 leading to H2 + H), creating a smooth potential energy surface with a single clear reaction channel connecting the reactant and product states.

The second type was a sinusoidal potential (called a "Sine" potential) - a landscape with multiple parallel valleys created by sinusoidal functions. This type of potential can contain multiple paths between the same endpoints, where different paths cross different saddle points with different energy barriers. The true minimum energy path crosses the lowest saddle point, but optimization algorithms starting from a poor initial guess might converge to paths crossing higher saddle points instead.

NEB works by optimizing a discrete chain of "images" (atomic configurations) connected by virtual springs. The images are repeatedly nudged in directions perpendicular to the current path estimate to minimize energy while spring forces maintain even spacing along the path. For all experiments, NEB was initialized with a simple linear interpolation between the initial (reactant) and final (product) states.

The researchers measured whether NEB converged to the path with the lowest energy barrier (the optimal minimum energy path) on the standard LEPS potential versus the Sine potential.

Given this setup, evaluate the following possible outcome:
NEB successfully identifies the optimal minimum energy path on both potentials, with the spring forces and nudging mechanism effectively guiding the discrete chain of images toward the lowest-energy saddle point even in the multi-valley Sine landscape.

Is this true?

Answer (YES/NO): NO